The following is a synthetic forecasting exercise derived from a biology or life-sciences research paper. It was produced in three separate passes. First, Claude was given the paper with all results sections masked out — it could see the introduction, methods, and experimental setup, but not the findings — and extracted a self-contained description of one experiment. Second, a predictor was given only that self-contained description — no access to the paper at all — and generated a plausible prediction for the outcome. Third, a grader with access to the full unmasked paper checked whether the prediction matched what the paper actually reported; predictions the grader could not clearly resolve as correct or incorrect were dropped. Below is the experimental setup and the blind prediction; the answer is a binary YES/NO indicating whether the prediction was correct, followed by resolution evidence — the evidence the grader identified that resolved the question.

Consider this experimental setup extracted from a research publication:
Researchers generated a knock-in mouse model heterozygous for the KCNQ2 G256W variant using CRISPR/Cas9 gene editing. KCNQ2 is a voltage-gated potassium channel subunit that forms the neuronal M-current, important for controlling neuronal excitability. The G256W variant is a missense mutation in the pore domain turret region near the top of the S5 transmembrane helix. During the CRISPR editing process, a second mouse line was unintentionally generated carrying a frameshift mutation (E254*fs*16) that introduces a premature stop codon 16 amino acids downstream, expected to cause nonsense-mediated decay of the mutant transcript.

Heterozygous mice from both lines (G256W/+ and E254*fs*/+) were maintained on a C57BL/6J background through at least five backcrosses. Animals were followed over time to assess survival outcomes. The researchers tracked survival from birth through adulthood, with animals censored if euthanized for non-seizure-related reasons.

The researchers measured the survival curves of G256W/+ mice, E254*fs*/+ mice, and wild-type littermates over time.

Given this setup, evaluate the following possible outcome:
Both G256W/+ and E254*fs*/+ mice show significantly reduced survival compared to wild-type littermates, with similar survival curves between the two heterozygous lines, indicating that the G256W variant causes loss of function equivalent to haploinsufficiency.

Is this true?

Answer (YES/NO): NO